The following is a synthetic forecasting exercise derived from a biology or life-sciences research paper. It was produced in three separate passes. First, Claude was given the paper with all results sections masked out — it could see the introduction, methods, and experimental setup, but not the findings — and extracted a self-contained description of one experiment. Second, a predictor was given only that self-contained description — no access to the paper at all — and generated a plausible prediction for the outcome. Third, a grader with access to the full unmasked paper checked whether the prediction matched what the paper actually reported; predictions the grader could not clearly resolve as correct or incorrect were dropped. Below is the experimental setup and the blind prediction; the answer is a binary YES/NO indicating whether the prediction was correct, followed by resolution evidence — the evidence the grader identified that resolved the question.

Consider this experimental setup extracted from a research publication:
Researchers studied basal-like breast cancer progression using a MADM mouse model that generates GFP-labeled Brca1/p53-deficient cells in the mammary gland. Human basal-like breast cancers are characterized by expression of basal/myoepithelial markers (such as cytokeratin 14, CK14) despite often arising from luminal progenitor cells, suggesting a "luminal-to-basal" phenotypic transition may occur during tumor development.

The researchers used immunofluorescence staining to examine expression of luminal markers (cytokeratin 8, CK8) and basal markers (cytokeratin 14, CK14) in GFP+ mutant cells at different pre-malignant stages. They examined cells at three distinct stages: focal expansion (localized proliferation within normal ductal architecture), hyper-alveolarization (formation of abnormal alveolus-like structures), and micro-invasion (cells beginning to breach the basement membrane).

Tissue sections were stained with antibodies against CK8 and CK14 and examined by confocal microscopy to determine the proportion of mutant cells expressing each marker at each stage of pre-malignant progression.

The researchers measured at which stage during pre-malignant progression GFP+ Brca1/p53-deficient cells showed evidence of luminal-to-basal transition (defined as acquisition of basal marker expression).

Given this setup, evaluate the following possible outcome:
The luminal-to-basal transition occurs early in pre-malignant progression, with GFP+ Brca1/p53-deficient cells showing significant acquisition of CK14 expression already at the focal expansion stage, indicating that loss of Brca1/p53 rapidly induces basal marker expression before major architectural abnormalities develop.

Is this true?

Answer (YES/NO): NO